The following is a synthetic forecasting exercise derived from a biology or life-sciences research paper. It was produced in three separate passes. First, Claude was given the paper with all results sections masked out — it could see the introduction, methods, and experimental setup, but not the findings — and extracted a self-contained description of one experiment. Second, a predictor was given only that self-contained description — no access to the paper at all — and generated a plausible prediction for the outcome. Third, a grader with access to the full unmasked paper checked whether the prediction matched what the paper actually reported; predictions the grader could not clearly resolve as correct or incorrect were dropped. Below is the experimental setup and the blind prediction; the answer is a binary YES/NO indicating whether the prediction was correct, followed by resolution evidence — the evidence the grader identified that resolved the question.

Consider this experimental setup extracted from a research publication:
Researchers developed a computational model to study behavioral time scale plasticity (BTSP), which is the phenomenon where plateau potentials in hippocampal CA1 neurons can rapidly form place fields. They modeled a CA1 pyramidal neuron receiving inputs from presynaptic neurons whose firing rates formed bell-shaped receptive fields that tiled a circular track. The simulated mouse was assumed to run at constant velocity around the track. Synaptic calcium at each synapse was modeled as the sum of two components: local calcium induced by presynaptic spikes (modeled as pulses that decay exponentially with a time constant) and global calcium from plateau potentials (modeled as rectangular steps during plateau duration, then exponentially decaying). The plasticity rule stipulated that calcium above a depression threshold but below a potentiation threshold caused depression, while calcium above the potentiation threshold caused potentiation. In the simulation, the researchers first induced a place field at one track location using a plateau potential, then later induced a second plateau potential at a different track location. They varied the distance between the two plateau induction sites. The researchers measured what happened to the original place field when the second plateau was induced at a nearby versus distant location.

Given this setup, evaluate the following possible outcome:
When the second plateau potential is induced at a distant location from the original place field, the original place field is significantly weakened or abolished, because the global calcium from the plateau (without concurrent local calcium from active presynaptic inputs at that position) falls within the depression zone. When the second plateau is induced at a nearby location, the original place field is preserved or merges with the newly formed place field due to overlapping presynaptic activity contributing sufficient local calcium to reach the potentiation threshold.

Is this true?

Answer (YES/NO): NO